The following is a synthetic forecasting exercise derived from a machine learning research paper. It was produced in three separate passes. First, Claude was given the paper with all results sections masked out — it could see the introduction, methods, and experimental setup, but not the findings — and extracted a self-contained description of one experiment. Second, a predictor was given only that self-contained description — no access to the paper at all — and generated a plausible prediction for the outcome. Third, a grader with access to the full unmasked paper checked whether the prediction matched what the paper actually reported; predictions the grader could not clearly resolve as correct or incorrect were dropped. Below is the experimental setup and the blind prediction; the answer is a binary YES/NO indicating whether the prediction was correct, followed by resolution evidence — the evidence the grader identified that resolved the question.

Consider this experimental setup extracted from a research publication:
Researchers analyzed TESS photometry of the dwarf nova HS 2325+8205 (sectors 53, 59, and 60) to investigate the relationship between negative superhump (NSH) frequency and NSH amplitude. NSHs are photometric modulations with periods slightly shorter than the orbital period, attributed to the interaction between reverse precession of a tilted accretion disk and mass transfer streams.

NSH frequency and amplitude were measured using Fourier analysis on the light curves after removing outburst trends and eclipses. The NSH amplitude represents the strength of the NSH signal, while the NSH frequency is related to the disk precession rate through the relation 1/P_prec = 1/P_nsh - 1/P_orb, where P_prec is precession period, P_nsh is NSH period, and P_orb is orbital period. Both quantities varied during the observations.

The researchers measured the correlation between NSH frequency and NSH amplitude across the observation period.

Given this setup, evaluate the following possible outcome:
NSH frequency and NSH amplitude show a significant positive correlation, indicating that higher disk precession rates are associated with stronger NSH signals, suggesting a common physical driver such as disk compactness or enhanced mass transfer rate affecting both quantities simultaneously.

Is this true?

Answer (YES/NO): NO